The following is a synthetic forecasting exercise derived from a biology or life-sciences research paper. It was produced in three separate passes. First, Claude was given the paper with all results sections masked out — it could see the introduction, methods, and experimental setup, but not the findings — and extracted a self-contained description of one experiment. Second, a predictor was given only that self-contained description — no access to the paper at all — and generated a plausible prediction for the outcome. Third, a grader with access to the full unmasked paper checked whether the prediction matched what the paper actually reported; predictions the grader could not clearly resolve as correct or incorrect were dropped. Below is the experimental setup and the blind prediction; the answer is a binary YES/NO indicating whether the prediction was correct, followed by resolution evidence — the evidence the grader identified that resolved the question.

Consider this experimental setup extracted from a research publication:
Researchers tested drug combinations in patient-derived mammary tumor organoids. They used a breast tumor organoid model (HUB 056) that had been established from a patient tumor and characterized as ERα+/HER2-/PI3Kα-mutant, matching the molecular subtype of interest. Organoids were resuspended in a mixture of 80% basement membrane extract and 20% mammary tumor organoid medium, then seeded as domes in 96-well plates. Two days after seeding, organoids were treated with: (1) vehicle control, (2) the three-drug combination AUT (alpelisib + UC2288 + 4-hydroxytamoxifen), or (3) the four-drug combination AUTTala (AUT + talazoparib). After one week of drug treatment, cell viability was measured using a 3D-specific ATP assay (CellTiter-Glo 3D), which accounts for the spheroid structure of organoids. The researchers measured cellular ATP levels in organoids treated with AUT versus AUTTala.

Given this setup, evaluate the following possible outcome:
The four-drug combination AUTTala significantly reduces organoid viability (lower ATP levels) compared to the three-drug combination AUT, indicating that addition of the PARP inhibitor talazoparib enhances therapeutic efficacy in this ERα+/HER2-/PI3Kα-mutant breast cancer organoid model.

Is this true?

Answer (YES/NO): NO